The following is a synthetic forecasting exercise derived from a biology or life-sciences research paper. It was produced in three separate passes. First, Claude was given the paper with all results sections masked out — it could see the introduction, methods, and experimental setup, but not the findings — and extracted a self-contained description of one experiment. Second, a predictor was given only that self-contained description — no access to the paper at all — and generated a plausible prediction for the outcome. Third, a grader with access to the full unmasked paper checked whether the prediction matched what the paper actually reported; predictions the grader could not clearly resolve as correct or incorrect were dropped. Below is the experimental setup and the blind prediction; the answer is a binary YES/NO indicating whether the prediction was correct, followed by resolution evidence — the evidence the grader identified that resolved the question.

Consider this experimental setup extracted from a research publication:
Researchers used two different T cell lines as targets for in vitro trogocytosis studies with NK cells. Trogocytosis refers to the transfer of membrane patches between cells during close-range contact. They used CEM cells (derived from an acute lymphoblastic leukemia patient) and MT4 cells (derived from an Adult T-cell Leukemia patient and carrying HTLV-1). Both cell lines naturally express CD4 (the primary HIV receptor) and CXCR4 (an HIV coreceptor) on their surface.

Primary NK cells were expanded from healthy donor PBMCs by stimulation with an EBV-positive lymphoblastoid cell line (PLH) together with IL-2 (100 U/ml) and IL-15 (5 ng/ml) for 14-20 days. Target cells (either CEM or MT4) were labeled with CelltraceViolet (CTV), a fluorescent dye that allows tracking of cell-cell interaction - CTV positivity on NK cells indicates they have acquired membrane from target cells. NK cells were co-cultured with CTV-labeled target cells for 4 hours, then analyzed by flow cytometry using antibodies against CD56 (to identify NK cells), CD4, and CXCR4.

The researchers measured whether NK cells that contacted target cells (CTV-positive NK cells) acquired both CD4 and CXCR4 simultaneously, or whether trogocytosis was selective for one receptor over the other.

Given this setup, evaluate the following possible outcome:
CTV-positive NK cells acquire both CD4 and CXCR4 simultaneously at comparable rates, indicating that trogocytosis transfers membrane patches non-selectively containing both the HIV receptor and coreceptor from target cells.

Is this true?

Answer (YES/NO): NO